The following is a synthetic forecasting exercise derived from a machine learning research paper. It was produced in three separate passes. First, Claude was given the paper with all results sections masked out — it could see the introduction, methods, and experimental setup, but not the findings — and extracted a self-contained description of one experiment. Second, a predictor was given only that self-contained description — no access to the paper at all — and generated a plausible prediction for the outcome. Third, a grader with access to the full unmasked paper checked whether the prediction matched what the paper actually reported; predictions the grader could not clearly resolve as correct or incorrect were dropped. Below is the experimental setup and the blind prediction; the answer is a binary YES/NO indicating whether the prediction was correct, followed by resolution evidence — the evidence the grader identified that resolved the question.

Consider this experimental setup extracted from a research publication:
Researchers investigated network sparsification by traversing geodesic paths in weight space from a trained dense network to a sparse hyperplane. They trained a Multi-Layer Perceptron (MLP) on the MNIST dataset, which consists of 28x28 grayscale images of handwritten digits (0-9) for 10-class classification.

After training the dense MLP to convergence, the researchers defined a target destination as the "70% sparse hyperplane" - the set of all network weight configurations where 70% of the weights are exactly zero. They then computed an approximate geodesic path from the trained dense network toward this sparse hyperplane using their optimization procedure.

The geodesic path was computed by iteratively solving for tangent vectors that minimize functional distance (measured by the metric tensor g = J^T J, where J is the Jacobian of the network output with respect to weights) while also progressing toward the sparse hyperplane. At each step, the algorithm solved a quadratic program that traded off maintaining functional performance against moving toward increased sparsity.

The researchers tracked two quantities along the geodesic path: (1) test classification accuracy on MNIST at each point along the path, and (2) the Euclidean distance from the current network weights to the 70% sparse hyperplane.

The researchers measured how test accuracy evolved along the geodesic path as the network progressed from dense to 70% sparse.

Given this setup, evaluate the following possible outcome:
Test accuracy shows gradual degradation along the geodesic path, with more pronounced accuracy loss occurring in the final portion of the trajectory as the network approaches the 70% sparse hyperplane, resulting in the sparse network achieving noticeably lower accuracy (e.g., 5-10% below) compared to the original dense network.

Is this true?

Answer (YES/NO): NO